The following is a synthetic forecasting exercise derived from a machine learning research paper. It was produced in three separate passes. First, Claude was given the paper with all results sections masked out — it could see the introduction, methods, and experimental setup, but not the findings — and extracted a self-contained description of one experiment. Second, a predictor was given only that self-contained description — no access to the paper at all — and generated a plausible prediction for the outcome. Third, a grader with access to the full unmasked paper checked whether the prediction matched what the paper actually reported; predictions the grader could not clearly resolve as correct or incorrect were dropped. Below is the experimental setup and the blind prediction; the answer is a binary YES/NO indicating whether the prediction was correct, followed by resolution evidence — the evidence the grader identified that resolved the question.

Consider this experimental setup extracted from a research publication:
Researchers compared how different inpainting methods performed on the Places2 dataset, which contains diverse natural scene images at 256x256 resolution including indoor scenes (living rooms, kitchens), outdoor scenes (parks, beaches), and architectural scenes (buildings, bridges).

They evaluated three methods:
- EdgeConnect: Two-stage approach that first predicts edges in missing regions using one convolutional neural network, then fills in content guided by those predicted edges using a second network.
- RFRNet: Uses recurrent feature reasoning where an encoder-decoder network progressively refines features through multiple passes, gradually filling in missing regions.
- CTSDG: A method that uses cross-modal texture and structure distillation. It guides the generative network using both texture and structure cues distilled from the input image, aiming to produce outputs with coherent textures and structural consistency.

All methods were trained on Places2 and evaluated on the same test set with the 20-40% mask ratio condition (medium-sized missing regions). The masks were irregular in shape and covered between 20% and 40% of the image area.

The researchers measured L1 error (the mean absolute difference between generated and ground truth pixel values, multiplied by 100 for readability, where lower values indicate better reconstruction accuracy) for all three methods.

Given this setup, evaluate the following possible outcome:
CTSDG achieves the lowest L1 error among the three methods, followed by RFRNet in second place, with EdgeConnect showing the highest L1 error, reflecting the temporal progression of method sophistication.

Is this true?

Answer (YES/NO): NO